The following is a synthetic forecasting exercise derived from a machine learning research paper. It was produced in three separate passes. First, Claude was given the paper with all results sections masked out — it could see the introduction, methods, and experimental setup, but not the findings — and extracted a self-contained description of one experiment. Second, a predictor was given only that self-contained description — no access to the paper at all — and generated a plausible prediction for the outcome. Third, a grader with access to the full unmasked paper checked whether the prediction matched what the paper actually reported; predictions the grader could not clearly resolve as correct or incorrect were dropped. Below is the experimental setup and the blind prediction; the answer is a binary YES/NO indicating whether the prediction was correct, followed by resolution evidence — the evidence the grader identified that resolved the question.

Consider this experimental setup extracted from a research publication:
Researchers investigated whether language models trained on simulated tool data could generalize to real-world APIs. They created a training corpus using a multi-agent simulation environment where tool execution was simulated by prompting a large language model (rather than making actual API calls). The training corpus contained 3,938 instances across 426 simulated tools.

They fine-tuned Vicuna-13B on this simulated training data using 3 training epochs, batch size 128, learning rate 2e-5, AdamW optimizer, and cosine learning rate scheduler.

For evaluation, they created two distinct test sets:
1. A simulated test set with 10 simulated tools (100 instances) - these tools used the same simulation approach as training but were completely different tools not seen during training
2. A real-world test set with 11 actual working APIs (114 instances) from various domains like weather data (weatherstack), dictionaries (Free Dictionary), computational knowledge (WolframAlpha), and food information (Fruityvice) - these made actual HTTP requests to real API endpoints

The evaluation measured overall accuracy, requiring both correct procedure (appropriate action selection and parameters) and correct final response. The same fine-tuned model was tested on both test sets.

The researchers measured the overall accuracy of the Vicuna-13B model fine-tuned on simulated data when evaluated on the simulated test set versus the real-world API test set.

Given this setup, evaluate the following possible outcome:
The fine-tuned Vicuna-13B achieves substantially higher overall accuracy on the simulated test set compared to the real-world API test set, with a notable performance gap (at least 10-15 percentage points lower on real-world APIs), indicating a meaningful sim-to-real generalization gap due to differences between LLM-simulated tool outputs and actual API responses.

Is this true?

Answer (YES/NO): NO